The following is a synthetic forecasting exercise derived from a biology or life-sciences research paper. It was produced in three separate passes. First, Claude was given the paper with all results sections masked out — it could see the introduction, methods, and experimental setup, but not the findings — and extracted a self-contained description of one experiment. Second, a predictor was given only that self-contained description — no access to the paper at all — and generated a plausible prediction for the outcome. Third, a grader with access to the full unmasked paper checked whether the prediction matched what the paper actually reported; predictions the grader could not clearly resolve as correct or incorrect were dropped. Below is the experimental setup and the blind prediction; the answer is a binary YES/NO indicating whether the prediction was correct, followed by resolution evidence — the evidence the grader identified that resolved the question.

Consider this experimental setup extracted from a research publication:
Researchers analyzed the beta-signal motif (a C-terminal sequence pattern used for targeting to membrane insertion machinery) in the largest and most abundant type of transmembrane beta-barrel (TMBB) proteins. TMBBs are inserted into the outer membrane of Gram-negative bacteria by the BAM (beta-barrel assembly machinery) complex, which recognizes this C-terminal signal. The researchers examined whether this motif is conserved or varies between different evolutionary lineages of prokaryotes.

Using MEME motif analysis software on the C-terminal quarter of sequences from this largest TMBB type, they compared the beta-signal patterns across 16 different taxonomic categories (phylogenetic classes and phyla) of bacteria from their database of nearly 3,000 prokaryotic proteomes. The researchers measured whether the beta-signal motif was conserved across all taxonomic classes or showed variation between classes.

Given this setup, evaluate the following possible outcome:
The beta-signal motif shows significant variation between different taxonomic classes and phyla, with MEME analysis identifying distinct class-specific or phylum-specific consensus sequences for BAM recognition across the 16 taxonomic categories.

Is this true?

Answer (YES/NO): NO